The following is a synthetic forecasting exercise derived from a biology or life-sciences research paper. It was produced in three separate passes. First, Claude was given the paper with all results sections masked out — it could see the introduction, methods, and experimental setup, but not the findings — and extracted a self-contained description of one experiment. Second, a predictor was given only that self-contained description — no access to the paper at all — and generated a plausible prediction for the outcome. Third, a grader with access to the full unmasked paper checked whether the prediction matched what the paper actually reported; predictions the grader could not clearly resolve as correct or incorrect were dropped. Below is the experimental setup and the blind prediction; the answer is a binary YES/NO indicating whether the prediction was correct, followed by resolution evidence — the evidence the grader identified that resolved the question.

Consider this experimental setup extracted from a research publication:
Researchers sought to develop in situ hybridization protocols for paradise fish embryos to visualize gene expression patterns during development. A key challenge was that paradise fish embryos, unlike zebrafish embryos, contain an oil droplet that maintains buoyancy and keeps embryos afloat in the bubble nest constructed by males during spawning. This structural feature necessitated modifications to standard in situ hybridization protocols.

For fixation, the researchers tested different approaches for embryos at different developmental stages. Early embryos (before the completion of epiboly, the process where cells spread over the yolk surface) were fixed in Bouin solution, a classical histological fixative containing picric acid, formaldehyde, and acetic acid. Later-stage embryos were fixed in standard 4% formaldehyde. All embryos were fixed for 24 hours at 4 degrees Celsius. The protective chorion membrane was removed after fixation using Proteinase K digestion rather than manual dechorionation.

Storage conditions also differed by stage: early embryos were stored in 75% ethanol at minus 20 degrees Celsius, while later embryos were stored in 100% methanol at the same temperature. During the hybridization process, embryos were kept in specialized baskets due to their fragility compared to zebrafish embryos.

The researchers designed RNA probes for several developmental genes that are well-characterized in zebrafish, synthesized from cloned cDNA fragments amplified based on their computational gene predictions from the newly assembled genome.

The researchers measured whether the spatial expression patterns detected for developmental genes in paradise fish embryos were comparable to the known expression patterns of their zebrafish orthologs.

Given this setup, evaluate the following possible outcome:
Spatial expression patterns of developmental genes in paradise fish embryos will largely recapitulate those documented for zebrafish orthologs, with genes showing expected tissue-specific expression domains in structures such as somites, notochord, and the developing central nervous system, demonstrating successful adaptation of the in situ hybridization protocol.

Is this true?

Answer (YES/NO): YES